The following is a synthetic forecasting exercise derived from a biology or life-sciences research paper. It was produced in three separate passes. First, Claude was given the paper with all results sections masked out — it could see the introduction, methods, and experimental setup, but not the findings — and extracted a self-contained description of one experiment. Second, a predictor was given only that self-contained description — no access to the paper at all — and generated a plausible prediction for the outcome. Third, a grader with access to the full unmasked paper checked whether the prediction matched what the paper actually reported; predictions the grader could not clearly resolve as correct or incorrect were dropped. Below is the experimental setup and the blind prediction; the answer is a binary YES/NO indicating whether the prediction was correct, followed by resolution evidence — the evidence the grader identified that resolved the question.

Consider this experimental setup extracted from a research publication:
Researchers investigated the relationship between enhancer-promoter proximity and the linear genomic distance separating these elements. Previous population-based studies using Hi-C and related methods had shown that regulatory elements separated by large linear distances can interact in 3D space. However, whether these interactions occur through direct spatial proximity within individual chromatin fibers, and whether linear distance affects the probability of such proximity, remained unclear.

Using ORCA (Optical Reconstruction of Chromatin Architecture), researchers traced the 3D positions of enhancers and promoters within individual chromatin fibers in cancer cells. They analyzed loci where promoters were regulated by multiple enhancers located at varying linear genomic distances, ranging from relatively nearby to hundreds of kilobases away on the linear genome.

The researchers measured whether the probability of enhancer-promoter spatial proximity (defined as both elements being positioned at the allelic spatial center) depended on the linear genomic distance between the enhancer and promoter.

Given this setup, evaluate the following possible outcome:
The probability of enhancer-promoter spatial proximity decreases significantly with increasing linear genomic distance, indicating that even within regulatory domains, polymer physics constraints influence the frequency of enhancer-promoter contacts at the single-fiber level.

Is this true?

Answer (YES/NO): NO